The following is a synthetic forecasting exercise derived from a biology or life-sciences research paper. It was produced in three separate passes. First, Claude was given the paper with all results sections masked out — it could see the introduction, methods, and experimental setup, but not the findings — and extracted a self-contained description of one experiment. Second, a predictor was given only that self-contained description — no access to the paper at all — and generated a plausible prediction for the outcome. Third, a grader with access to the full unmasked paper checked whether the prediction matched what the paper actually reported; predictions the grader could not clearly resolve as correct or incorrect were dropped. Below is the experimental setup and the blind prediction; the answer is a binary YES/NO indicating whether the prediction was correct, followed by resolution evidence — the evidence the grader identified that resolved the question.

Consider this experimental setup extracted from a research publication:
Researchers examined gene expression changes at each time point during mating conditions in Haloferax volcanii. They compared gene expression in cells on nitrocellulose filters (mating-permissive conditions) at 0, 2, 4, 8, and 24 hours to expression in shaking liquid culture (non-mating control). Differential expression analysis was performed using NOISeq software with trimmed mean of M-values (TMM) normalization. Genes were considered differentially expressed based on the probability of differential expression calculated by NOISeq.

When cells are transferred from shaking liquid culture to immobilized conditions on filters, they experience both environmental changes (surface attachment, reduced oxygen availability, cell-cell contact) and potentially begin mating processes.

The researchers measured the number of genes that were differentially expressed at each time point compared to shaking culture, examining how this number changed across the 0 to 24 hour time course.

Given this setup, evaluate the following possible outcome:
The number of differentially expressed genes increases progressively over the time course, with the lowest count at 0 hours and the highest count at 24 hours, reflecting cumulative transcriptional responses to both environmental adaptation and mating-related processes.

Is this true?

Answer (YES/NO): NO